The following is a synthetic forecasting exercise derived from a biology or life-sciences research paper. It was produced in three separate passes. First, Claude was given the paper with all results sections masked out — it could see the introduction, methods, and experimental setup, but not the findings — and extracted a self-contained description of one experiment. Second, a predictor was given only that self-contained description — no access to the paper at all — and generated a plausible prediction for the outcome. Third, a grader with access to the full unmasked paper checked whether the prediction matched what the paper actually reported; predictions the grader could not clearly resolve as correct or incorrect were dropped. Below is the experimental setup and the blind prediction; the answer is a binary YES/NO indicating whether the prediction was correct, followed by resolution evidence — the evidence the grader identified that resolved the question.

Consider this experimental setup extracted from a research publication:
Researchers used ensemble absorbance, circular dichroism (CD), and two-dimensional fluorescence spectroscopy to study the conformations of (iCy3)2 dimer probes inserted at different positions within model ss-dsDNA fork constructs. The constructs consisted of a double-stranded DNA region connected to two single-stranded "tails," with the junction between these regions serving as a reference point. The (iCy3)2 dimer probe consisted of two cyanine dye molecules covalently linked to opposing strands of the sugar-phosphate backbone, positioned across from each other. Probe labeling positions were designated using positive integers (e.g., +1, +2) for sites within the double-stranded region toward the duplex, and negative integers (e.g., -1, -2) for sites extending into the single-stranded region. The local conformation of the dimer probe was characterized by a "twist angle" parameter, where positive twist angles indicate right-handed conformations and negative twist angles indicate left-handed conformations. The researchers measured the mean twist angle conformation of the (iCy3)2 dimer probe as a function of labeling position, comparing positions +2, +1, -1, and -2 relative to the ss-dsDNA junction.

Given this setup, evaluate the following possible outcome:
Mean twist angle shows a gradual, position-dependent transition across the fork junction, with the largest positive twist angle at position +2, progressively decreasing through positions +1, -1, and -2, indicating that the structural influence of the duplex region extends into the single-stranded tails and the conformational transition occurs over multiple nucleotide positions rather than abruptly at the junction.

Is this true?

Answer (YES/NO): NO